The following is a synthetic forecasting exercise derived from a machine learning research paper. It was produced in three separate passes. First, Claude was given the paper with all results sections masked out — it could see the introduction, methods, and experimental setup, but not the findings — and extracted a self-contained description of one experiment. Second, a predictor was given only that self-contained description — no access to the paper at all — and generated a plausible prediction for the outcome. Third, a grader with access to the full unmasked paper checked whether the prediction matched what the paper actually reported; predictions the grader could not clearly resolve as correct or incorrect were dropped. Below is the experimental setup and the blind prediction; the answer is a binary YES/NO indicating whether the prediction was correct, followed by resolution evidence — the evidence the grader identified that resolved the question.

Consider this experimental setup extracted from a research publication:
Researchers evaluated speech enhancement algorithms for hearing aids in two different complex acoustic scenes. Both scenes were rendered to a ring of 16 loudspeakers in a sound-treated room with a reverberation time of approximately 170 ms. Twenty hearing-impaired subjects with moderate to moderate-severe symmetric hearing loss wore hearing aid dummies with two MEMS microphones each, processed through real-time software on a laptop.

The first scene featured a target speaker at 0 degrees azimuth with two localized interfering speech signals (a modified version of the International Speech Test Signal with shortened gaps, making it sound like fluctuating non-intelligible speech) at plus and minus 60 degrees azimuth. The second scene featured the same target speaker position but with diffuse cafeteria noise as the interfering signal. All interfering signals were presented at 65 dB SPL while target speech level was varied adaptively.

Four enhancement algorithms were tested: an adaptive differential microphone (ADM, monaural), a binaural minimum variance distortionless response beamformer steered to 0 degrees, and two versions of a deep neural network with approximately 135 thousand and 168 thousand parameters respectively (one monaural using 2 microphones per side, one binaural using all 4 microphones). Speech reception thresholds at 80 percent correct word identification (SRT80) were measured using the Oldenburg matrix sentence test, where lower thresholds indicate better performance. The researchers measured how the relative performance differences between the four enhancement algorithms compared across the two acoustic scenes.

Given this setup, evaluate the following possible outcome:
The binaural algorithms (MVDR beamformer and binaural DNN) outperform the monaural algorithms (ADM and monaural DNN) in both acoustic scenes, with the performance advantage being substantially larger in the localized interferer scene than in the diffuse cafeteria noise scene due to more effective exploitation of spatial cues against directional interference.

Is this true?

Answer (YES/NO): NO